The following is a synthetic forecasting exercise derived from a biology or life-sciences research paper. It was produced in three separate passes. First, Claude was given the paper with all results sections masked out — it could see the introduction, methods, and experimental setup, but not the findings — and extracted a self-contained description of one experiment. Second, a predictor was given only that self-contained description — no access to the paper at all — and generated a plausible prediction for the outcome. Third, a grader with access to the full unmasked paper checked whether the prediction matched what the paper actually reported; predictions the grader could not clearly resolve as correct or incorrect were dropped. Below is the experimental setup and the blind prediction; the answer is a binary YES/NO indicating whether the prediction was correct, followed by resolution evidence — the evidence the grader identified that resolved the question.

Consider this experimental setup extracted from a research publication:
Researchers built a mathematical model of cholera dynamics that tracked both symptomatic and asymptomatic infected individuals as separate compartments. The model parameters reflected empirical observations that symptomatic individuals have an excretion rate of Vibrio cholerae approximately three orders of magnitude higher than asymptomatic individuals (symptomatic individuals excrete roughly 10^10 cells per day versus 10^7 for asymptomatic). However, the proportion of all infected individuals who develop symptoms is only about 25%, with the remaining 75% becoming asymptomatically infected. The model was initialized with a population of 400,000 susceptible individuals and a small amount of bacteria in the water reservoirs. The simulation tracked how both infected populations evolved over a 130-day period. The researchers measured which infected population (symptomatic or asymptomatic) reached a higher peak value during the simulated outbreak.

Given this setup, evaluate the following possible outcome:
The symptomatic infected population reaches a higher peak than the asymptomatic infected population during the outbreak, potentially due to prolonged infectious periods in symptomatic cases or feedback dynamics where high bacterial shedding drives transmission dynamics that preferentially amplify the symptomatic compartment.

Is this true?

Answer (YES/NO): NO